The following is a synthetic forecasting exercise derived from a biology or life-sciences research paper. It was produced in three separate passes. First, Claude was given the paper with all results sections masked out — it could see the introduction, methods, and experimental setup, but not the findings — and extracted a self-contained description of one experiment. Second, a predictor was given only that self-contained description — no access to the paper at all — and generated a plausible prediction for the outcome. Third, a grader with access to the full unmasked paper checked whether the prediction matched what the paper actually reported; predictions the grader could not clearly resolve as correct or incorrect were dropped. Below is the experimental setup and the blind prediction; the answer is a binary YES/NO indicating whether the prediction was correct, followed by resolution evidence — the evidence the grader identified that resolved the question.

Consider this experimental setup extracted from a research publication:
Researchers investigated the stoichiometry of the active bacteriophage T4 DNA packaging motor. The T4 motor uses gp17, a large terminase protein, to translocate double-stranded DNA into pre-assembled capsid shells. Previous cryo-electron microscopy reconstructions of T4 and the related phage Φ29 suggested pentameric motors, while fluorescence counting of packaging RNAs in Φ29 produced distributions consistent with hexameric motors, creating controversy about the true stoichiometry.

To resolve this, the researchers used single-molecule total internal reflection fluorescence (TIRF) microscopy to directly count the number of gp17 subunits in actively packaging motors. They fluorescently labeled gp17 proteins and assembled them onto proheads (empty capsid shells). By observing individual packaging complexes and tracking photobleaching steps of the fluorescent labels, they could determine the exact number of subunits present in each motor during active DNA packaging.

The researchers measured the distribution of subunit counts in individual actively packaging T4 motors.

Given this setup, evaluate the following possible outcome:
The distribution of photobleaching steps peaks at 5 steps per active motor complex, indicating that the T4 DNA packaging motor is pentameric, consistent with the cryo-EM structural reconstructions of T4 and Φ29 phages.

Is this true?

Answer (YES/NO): NO